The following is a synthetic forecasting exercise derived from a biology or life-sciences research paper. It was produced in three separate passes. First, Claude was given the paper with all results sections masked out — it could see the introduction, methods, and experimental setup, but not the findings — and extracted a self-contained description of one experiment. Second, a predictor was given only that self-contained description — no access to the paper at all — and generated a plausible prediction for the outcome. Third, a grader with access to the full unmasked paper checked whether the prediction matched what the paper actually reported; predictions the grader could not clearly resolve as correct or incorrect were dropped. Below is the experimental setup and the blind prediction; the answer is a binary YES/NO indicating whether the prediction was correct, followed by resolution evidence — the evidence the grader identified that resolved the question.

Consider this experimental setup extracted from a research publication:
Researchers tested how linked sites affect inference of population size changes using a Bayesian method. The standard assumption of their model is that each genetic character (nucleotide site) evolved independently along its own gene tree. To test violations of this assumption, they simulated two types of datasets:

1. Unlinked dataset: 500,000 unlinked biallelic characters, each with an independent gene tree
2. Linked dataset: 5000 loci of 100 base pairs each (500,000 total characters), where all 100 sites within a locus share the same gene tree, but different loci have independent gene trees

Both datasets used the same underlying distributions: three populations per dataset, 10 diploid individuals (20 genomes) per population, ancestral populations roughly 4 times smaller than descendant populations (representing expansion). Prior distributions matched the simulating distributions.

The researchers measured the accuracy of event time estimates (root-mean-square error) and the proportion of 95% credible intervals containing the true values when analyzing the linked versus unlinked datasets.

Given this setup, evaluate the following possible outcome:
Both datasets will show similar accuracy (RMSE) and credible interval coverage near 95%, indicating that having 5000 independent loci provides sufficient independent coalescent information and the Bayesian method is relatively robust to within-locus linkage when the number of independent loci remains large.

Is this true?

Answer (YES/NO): YES